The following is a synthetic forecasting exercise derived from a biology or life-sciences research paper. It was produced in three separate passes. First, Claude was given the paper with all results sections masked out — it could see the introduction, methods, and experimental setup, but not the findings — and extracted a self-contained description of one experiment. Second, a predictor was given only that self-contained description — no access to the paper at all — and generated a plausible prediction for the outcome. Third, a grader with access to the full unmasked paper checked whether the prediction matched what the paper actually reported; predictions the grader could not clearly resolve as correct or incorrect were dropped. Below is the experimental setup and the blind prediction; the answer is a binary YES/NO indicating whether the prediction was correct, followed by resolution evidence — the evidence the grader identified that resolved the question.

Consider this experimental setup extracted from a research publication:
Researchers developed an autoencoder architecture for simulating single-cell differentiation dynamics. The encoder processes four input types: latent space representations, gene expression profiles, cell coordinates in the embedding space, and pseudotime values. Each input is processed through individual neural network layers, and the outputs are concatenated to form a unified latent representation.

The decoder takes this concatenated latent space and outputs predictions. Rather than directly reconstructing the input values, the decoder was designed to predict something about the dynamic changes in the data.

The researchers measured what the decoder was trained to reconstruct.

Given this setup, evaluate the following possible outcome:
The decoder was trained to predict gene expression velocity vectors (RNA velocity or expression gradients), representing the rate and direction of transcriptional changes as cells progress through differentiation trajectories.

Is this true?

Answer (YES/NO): NO